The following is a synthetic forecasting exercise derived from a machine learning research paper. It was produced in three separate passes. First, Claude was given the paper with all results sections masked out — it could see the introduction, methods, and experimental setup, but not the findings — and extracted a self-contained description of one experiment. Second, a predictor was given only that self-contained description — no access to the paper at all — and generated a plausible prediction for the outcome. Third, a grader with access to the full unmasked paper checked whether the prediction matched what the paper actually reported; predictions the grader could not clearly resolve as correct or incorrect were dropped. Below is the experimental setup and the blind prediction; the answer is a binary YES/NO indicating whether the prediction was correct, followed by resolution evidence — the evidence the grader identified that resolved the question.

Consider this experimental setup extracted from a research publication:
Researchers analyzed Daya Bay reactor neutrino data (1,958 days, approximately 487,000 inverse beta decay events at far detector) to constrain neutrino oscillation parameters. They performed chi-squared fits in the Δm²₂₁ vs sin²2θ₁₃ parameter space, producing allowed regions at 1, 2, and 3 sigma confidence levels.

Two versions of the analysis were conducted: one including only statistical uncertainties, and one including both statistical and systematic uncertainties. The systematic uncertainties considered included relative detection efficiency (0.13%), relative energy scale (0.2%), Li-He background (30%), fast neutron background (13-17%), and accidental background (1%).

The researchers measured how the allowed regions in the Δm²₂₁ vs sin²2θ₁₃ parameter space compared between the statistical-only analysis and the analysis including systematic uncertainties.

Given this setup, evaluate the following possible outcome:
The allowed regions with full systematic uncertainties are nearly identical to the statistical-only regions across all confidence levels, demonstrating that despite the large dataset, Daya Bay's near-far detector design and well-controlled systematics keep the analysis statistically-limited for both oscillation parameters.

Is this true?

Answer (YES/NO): YES